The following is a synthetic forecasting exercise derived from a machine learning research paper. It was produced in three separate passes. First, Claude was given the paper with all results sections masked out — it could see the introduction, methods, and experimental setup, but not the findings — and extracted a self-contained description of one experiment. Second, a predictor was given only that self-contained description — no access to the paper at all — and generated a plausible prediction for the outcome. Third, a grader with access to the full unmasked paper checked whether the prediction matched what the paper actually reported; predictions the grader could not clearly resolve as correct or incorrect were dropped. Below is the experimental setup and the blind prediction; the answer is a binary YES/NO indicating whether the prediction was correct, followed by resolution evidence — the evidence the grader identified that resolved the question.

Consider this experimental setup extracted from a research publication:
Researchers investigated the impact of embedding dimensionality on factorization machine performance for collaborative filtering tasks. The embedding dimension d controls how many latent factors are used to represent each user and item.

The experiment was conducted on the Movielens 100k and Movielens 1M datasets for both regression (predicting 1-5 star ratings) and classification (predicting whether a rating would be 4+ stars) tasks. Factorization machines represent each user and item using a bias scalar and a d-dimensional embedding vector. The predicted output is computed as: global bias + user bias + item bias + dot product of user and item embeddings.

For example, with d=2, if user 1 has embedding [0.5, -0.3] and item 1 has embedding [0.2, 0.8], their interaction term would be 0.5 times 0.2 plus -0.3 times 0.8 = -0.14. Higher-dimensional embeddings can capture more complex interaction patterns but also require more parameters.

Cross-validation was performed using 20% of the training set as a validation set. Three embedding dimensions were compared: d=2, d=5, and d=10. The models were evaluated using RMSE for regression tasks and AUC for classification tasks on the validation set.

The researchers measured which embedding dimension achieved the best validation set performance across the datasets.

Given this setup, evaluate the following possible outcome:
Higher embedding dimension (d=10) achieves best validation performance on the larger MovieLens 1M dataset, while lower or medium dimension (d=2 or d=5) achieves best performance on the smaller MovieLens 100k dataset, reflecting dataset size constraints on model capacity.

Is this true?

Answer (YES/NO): NO